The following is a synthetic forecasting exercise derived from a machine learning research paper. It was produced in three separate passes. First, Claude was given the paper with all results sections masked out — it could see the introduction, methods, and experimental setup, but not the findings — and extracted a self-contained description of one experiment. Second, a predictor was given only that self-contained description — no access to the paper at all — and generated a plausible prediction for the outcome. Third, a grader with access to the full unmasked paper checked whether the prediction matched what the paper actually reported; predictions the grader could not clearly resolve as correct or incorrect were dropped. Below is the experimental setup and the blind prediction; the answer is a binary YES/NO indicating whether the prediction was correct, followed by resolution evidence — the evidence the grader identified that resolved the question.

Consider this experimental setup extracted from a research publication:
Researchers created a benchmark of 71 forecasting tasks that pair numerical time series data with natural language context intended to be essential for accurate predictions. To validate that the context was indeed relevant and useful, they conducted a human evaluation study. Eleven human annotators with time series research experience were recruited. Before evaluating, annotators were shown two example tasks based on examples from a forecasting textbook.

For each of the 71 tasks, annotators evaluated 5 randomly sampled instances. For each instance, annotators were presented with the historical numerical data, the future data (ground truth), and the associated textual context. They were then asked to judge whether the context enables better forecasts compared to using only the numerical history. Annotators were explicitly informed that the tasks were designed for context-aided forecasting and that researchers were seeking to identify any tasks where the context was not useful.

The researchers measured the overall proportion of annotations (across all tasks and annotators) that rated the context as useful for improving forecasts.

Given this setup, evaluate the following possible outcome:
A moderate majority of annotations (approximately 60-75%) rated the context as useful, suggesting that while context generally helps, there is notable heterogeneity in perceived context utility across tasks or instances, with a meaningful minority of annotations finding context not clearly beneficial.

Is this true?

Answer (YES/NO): NO